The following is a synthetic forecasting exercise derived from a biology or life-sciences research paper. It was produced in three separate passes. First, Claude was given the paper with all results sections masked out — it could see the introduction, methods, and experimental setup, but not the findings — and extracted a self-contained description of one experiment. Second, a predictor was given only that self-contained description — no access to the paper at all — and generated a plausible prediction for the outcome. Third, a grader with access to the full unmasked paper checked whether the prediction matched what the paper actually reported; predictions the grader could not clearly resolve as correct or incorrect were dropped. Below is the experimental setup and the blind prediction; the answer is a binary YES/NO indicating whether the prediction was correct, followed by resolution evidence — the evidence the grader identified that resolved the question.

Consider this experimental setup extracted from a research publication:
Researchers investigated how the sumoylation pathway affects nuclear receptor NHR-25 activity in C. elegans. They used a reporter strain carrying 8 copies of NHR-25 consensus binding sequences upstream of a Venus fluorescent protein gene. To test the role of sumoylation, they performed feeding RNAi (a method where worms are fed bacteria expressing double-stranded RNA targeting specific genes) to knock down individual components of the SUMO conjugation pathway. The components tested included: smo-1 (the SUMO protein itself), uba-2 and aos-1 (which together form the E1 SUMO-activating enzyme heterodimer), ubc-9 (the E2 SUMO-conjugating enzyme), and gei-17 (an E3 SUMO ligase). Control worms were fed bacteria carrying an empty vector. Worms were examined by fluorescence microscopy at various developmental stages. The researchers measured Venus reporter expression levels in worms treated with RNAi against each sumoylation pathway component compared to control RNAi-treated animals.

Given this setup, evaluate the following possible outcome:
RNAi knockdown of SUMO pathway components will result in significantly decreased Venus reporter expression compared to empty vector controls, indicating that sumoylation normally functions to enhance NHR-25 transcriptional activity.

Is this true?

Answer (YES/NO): NO